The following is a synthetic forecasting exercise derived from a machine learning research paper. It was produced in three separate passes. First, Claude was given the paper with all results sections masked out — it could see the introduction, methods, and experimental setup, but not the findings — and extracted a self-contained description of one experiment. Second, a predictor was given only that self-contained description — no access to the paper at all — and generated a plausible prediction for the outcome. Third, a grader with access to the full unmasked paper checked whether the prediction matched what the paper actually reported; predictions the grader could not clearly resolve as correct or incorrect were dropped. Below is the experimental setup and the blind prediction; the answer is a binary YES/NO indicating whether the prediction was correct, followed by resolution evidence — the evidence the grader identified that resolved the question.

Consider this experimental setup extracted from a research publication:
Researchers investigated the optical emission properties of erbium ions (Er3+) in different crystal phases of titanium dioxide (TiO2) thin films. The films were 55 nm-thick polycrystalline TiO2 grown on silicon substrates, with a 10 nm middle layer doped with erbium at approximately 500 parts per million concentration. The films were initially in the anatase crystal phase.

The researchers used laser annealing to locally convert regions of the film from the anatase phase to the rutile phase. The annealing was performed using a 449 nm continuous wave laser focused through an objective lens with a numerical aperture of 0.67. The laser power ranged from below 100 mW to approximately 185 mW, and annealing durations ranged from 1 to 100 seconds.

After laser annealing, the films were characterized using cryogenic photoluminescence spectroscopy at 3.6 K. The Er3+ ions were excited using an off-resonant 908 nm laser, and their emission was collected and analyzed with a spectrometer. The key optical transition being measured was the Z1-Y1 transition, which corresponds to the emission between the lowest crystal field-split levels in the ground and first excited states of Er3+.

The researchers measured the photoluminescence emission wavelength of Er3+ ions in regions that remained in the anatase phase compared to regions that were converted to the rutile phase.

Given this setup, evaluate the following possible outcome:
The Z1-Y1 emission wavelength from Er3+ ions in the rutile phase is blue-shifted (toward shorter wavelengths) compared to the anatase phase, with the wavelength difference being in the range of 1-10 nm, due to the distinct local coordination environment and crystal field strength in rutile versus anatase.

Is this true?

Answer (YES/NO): NO